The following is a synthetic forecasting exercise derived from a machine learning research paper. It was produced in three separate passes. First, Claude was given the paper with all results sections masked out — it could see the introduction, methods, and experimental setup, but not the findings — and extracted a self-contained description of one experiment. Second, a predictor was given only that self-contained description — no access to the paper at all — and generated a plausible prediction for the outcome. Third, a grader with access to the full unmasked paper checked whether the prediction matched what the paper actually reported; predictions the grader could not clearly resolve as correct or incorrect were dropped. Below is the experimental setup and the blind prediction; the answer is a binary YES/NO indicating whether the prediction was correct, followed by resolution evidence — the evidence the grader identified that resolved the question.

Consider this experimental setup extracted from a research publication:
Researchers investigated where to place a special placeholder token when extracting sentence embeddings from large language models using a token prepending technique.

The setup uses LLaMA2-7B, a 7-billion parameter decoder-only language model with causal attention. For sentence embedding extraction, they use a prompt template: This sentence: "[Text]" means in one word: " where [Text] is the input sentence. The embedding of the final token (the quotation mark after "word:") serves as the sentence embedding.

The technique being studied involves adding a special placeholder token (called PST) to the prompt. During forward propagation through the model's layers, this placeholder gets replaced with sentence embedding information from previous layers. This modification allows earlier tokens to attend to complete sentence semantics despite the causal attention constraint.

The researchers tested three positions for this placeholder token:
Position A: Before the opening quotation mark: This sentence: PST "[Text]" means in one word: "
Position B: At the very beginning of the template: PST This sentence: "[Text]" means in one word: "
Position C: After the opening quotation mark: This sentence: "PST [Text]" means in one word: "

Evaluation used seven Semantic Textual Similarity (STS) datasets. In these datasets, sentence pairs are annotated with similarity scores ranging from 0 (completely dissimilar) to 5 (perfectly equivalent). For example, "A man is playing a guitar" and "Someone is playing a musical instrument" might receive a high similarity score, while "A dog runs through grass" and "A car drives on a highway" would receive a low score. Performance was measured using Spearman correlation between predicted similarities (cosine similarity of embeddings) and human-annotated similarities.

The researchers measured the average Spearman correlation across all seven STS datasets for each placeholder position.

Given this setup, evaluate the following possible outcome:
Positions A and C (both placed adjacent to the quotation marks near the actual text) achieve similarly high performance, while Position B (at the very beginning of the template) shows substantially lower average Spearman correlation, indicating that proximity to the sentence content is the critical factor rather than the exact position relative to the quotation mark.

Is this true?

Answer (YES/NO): NO